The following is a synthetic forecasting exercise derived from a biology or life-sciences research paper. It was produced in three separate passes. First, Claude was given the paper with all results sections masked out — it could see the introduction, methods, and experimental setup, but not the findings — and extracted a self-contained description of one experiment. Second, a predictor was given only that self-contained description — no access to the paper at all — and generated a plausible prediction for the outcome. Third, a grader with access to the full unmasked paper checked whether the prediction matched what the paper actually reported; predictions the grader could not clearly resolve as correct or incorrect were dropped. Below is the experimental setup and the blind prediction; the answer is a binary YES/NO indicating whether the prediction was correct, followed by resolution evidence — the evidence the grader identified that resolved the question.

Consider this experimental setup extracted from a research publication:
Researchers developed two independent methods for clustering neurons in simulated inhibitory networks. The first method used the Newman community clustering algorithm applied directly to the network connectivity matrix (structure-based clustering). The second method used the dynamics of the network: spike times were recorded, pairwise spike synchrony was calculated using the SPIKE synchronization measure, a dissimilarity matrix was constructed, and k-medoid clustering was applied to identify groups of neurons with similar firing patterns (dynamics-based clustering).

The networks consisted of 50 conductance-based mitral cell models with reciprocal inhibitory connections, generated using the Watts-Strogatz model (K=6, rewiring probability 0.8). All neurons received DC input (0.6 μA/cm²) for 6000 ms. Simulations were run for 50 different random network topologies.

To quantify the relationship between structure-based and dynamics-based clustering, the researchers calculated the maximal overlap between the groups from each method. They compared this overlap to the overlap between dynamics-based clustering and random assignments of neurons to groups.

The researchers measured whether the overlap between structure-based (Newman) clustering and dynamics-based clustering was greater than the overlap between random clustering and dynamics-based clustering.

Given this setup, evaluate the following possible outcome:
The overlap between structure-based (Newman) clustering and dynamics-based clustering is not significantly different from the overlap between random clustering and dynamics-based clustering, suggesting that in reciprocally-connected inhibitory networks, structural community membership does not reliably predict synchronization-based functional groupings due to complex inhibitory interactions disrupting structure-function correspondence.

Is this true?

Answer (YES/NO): NO